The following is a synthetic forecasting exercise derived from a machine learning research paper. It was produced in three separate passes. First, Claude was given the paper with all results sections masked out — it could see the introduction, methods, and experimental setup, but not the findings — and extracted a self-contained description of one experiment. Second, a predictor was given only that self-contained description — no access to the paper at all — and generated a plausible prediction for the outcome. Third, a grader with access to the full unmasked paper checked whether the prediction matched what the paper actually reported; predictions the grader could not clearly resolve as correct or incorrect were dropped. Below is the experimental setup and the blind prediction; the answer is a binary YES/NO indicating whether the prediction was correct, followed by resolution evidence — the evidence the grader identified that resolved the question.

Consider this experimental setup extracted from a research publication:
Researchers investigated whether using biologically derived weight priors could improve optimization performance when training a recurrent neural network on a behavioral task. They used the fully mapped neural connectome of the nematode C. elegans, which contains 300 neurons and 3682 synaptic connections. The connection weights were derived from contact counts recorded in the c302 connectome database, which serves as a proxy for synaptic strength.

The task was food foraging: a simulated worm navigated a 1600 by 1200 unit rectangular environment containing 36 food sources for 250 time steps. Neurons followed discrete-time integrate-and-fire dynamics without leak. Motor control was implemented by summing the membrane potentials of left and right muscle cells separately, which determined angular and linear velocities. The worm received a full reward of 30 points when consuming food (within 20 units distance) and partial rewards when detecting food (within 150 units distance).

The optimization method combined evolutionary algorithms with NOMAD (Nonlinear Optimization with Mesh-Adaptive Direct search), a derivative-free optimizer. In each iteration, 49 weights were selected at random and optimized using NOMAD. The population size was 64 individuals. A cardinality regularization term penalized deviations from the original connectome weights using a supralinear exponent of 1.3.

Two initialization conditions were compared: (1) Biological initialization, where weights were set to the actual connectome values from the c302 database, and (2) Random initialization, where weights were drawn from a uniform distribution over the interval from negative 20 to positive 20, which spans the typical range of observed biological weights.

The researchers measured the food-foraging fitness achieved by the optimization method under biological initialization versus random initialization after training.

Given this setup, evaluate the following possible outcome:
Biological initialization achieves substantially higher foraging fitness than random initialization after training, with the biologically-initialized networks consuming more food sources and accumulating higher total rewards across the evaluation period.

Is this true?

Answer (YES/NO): YES